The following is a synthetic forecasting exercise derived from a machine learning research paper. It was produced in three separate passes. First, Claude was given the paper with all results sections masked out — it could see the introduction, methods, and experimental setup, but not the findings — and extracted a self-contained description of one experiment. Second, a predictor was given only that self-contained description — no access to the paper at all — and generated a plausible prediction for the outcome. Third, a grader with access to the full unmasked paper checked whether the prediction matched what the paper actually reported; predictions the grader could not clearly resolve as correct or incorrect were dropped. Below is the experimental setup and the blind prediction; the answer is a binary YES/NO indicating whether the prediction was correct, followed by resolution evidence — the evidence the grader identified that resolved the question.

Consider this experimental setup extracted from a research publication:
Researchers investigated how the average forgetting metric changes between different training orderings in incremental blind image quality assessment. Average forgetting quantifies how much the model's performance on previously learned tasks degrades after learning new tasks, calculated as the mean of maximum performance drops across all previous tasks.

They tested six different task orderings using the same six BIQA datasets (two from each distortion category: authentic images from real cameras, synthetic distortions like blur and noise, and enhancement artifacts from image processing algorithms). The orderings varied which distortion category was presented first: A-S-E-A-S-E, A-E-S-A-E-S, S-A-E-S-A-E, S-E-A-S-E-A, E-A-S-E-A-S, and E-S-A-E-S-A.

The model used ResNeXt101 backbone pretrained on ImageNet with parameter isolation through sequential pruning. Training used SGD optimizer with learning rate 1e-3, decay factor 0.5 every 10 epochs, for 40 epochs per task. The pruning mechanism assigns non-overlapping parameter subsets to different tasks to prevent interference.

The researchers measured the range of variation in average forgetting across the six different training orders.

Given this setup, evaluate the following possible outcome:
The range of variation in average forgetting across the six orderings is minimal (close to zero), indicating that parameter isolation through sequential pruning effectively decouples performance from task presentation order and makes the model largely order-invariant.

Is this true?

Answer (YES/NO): YES